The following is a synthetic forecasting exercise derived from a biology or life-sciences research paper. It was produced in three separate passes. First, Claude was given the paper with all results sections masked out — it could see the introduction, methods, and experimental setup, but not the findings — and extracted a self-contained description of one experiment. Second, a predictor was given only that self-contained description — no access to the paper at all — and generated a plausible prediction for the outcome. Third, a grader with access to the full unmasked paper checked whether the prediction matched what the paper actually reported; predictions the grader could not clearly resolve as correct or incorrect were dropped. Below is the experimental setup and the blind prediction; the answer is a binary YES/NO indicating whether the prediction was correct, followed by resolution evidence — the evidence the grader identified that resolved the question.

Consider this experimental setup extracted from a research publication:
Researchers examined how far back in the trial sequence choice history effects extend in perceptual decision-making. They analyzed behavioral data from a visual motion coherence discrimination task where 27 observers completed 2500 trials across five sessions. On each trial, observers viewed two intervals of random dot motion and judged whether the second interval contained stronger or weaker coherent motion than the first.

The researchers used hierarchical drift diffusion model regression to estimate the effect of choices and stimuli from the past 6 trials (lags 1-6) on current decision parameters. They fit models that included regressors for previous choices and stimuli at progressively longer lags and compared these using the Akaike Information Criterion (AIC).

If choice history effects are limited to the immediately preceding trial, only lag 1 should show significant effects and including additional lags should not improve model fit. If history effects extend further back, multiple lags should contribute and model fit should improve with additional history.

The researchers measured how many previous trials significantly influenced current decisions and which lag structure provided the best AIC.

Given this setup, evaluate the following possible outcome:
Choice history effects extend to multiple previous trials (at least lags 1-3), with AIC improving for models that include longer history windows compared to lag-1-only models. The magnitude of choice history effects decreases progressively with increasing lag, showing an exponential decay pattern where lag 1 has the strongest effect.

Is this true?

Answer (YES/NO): NO